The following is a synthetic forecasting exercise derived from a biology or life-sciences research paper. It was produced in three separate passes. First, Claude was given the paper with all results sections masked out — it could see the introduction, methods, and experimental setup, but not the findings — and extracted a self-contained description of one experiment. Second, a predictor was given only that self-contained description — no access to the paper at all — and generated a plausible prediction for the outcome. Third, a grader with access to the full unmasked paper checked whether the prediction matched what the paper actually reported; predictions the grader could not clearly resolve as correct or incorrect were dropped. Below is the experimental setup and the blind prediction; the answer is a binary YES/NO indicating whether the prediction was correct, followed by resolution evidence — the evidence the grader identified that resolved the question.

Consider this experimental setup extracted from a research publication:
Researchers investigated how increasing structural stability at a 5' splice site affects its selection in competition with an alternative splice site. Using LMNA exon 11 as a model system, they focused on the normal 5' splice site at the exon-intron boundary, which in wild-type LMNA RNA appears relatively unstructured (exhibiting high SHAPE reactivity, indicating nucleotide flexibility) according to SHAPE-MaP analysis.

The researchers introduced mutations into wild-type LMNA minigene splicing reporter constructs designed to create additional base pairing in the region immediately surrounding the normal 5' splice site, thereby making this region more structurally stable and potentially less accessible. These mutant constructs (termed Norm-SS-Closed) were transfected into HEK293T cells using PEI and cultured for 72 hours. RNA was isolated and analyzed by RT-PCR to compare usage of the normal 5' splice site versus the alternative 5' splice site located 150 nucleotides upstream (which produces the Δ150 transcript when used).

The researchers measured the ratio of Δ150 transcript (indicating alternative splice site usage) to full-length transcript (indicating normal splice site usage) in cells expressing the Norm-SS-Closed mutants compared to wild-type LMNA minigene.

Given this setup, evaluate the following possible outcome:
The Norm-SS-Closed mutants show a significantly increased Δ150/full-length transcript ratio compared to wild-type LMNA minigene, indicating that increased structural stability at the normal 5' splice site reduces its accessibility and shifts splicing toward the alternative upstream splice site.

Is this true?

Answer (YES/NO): YES